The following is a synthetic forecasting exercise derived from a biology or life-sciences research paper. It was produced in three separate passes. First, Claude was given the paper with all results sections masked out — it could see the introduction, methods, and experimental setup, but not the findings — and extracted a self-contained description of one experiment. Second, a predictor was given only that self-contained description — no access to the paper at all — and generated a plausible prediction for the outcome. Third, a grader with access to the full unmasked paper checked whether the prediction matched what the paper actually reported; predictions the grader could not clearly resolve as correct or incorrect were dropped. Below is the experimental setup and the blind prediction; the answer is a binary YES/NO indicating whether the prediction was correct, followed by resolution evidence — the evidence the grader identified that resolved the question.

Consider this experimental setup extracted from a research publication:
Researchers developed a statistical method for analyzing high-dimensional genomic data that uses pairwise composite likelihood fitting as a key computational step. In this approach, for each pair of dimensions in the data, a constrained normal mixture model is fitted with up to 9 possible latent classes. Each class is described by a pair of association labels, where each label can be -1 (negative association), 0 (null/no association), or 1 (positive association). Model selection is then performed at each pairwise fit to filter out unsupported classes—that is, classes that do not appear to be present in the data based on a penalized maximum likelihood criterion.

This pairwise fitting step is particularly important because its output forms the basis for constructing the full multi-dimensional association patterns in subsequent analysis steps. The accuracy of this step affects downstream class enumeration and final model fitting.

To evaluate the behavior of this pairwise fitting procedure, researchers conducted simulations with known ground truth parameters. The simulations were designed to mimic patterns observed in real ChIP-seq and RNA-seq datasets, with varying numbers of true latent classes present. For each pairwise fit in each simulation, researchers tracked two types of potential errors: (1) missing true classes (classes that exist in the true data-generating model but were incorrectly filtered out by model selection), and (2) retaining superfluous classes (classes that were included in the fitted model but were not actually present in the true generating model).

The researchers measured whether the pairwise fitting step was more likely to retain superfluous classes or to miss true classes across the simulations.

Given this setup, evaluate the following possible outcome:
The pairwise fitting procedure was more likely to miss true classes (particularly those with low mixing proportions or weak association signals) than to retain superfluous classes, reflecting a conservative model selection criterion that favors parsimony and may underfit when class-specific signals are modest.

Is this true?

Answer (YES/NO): NO